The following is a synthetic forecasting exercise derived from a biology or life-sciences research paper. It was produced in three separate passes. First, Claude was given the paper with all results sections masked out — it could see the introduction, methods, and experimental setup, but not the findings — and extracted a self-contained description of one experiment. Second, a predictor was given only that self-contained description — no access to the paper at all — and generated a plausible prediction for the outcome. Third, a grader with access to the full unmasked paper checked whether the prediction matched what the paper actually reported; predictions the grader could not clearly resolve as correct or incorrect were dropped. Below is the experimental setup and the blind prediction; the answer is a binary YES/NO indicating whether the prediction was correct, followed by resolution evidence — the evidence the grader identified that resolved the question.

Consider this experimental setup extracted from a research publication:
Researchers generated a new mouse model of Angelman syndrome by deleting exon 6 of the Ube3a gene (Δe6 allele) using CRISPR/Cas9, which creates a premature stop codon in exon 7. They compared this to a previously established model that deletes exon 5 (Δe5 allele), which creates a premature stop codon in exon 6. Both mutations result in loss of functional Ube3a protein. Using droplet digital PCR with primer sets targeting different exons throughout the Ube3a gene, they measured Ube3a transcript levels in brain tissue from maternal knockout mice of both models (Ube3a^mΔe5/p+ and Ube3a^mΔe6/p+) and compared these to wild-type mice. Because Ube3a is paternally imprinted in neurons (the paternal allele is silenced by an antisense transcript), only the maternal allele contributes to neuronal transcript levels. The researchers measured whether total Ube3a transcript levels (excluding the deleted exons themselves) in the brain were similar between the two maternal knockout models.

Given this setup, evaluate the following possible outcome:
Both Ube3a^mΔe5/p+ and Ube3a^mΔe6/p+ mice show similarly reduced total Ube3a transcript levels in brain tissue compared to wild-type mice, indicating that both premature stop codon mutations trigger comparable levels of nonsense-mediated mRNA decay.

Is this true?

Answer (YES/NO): NO